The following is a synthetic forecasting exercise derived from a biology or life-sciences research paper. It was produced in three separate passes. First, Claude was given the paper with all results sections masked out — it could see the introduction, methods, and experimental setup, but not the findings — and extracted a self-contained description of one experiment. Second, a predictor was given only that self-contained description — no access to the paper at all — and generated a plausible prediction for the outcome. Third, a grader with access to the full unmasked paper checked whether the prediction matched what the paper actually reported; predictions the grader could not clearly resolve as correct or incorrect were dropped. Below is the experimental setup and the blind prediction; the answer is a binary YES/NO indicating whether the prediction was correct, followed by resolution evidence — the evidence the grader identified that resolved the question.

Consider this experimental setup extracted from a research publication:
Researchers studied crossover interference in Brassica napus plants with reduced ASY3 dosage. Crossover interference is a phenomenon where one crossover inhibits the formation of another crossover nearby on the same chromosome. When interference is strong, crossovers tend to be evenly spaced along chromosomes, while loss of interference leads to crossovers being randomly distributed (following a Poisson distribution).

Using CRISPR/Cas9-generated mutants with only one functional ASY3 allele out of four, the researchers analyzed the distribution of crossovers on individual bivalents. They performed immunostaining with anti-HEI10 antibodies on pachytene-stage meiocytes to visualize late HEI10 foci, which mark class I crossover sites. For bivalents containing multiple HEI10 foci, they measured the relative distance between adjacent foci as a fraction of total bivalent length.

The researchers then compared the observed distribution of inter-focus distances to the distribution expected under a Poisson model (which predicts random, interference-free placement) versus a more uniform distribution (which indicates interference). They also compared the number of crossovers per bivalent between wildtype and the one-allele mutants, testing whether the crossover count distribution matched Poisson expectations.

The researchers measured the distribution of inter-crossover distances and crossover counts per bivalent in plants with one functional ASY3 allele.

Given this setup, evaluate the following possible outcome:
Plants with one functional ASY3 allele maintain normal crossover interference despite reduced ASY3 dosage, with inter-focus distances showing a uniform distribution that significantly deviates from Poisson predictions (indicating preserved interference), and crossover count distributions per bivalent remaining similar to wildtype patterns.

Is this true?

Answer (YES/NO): NO